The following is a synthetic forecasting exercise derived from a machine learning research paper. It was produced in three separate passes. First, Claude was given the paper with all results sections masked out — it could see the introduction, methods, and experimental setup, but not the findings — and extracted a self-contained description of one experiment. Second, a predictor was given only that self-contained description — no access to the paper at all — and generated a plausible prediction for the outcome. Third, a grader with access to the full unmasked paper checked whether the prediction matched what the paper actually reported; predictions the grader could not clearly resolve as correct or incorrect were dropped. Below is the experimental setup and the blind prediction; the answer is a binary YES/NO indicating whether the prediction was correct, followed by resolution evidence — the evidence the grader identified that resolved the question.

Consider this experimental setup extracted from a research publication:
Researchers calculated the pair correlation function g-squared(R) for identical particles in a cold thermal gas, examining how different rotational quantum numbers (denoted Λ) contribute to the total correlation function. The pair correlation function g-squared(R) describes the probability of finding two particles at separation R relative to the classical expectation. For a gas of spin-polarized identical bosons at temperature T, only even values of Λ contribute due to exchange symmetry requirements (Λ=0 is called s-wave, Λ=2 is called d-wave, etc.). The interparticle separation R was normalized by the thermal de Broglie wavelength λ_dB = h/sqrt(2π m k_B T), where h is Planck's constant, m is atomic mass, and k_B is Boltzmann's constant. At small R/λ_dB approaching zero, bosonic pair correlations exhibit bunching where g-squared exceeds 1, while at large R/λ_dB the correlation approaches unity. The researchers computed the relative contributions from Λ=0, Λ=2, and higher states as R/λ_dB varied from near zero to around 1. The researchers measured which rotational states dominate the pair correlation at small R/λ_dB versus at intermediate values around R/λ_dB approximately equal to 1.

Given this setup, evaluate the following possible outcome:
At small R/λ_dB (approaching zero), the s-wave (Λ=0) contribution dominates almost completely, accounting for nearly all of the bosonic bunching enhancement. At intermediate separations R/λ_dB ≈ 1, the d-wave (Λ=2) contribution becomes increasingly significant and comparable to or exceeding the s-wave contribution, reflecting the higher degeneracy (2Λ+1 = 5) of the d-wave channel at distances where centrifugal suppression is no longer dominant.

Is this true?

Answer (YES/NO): YES